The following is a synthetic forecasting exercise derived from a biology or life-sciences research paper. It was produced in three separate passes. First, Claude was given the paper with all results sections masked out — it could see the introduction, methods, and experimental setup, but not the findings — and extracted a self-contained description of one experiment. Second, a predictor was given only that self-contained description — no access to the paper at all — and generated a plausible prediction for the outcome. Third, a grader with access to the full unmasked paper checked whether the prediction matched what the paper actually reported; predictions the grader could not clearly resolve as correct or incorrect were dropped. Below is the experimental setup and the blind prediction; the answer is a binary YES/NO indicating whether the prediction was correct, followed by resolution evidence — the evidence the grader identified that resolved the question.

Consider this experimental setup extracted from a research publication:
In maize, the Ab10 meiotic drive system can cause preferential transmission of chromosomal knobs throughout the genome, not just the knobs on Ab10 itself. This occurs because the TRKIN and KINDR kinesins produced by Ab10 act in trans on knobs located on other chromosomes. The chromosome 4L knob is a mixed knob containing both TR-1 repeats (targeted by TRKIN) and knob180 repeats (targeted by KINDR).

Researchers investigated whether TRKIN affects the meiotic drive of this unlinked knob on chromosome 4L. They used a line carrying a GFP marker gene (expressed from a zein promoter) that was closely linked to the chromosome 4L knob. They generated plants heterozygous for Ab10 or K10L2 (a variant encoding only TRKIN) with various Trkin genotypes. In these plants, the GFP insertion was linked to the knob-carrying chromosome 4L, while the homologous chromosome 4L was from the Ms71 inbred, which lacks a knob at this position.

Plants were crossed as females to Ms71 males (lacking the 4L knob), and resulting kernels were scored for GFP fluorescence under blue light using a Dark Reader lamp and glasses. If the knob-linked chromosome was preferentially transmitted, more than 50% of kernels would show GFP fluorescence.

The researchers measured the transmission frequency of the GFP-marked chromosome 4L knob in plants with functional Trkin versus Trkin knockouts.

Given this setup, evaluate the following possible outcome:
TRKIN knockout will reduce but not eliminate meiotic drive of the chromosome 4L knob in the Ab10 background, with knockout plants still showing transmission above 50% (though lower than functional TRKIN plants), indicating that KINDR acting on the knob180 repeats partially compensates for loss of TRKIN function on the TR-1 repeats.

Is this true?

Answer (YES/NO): NO